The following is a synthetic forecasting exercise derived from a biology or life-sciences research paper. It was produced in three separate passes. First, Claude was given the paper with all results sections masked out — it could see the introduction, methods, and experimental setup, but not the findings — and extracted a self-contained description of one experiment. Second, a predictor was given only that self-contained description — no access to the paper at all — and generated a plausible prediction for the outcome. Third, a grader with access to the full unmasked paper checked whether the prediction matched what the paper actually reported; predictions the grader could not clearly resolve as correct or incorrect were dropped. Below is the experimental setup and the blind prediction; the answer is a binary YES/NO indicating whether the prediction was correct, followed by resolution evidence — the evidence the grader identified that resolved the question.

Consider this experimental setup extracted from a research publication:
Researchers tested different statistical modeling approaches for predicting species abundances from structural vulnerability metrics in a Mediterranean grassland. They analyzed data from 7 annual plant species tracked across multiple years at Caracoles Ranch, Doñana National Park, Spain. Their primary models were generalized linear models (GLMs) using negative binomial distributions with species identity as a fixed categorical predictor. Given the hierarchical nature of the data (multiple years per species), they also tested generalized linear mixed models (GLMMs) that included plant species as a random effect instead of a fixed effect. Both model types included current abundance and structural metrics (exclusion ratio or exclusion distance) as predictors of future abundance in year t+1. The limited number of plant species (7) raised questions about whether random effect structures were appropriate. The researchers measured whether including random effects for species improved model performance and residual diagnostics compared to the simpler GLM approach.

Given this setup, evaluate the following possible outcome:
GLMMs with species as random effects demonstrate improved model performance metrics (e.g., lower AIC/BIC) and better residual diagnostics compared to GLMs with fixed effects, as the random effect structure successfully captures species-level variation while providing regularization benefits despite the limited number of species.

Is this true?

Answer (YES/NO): NO